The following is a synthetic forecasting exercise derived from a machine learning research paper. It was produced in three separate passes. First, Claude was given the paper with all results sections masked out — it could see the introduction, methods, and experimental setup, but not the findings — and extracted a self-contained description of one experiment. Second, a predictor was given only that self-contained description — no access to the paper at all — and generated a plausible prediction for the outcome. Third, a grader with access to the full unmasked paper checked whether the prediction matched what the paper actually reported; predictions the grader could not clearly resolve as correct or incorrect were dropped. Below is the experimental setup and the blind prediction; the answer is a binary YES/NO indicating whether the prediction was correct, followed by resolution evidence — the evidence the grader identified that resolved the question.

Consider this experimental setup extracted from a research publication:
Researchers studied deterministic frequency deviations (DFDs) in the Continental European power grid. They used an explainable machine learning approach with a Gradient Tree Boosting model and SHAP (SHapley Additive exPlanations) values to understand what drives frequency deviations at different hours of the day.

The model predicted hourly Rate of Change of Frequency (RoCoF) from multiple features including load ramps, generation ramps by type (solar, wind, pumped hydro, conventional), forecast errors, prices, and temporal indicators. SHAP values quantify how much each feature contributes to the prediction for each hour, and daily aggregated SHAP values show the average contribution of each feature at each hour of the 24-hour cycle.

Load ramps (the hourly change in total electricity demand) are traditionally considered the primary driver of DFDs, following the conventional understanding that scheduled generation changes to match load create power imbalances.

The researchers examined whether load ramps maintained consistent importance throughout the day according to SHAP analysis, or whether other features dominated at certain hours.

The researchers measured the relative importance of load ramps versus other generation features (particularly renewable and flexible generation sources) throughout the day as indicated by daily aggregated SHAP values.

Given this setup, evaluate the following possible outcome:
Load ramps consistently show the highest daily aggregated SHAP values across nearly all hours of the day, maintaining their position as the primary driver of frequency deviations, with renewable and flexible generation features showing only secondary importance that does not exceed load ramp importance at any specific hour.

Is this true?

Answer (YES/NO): NO